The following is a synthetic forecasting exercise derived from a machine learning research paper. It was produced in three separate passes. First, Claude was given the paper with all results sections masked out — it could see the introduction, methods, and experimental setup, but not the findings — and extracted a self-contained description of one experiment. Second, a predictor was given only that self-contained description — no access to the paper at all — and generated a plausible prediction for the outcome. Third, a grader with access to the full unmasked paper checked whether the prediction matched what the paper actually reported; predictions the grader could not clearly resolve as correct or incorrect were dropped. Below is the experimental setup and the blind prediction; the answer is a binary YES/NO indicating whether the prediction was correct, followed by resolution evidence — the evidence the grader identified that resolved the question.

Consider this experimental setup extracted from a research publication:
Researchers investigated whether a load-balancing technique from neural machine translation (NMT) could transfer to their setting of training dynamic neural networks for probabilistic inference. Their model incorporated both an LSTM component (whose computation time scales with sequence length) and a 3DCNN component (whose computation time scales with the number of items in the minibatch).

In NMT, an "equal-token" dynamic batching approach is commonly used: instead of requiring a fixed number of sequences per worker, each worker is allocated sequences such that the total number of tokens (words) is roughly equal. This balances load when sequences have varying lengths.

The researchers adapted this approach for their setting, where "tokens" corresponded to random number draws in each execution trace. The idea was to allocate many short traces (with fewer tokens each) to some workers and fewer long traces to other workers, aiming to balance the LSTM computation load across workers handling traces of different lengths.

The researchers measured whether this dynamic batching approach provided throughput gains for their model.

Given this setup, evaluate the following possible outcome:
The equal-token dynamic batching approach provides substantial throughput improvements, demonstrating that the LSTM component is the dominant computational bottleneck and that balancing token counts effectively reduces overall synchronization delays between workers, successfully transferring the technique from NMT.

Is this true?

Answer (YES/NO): NO